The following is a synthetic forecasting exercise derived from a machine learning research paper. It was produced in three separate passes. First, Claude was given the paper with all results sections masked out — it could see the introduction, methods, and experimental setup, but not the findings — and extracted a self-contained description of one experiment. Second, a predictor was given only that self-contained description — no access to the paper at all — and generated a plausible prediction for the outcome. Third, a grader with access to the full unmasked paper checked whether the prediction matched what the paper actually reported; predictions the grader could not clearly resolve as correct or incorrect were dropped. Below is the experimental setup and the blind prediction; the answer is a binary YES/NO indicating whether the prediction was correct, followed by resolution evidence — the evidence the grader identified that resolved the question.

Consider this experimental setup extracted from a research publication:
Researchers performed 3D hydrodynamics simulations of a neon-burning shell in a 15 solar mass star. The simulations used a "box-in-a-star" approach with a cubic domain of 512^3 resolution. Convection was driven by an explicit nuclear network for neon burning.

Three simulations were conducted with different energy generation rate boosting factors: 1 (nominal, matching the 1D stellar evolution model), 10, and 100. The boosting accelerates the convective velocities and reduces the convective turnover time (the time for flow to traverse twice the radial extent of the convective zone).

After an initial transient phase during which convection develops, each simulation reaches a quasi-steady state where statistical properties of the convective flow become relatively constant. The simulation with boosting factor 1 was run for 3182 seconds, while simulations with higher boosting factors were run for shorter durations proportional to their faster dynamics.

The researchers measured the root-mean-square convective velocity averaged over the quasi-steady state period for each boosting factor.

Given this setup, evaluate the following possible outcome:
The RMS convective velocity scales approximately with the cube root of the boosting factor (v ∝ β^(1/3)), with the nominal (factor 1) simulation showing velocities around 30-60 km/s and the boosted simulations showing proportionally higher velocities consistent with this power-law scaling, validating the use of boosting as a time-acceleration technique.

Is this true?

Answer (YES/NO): NO